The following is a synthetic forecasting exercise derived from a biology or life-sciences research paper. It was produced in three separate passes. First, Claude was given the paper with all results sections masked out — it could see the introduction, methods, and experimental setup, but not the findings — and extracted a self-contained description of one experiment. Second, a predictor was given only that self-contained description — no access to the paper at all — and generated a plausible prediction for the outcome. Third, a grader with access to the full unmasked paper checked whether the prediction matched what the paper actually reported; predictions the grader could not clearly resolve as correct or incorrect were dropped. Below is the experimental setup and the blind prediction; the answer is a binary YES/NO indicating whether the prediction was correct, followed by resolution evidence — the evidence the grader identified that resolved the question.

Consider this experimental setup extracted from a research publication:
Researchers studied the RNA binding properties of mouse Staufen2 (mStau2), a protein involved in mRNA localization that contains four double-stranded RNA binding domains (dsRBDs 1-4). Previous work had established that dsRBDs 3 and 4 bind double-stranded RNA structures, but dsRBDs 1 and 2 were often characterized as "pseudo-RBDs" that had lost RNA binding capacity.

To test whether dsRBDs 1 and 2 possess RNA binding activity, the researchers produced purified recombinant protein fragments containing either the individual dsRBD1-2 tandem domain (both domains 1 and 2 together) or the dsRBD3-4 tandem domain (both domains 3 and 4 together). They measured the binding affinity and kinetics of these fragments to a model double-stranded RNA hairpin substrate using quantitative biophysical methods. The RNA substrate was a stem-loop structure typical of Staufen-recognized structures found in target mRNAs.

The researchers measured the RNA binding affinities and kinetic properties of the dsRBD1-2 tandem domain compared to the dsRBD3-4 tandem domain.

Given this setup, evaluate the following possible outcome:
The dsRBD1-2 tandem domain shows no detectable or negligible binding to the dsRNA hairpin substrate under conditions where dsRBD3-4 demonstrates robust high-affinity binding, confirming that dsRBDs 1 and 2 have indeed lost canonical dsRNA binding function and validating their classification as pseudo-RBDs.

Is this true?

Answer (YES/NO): NO